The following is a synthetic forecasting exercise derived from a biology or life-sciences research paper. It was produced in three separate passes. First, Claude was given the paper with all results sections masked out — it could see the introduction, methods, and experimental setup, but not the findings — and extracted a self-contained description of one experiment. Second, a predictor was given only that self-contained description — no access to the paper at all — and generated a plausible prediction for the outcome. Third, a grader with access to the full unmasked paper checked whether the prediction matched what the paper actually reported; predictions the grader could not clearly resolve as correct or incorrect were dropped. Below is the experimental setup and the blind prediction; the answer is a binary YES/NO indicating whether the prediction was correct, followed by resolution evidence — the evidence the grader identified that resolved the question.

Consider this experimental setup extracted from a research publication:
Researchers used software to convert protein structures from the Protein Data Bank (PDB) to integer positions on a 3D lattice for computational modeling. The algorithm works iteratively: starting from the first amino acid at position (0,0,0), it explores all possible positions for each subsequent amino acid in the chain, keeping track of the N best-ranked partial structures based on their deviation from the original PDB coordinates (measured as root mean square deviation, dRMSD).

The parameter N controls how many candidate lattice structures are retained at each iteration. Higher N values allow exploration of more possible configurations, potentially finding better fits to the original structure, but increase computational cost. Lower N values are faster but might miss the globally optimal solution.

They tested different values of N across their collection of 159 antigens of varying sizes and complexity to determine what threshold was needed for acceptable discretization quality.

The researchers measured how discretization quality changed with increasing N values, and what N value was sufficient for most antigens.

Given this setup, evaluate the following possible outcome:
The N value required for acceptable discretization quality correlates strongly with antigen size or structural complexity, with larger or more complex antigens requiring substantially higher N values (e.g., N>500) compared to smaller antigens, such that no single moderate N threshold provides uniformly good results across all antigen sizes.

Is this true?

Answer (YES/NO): NO